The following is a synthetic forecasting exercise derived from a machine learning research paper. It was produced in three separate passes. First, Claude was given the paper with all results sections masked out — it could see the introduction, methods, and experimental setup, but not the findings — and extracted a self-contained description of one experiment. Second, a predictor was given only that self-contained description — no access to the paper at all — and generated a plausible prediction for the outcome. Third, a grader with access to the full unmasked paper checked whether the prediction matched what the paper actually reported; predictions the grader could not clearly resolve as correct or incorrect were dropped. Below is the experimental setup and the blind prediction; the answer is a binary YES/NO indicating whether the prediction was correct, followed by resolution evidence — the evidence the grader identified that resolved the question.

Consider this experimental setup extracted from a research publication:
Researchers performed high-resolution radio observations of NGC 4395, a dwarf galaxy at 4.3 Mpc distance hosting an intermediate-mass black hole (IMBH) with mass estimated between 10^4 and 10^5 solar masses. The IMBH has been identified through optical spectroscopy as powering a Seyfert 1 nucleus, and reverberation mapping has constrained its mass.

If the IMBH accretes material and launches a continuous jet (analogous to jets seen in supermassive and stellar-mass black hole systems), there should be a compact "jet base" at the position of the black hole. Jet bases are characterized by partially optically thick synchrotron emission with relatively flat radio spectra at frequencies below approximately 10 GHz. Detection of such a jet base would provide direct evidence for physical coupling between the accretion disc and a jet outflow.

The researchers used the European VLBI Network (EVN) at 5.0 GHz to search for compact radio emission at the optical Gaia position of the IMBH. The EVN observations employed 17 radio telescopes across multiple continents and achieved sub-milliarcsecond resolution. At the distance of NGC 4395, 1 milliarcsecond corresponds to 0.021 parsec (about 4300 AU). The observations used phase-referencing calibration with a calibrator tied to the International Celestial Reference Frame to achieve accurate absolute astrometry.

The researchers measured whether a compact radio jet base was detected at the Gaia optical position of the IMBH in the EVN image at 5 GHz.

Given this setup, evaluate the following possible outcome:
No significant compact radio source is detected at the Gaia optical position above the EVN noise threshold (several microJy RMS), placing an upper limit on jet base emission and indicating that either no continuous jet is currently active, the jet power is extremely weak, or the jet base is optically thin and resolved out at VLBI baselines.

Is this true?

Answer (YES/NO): YES